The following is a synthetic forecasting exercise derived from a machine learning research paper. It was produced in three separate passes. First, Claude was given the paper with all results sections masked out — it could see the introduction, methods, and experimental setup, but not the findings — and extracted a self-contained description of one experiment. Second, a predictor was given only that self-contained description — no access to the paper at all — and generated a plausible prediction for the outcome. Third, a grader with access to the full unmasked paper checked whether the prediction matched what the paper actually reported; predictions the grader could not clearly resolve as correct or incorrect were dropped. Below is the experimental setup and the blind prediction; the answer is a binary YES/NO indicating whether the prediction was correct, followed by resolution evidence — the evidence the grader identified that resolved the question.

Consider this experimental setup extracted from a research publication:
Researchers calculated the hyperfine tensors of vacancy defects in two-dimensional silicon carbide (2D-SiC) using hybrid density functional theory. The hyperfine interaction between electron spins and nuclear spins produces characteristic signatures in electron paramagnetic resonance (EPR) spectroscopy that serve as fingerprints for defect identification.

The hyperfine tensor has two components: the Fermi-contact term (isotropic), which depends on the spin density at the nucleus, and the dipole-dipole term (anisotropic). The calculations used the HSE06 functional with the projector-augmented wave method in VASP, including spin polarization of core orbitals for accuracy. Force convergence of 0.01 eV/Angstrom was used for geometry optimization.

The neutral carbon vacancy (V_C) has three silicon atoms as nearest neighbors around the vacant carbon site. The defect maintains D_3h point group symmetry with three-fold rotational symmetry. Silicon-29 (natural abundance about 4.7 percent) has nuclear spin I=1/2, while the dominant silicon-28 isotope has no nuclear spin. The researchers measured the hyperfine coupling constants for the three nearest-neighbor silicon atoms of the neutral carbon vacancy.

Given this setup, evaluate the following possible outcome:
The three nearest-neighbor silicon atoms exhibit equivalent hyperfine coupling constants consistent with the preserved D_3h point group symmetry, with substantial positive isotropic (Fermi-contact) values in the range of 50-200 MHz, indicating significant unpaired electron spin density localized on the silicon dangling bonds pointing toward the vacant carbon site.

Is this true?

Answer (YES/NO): NO